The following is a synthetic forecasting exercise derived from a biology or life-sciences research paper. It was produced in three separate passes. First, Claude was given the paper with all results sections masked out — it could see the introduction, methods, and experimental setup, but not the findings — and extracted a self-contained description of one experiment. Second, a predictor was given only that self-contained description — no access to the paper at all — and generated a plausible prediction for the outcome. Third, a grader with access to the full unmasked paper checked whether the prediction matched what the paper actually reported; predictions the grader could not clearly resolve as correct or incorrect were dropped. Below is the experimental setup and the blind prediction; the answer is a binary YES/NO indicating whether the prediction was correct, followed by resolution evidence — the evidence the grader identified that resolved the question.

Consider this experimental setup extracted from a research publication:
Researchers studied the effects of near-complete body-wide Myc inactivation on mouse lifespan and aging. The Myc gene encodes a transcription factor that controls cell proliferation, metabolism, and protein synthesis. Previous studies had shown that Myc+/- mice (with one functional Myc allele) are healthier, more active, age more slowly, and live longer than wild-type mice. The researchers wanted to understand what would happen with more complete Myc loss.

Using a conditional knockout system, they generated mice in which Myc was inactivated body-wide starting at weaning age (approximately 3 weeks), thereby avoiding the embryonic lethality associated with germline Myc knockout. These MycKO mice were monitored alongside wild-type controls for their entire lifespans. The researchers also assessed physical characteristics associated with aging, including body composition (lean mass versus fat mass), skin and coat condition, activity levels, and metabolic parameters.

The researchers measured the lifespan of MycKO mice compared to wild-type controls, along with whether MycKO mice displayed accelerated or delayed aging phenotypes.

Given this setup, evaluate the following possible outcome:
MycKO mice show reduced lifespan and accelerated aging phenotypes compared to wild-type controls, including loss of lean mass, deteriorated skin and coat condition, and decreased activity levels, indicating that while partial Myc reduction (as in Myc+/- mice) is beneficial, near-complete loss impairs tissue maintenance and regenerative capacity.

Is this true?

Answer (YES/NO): NO